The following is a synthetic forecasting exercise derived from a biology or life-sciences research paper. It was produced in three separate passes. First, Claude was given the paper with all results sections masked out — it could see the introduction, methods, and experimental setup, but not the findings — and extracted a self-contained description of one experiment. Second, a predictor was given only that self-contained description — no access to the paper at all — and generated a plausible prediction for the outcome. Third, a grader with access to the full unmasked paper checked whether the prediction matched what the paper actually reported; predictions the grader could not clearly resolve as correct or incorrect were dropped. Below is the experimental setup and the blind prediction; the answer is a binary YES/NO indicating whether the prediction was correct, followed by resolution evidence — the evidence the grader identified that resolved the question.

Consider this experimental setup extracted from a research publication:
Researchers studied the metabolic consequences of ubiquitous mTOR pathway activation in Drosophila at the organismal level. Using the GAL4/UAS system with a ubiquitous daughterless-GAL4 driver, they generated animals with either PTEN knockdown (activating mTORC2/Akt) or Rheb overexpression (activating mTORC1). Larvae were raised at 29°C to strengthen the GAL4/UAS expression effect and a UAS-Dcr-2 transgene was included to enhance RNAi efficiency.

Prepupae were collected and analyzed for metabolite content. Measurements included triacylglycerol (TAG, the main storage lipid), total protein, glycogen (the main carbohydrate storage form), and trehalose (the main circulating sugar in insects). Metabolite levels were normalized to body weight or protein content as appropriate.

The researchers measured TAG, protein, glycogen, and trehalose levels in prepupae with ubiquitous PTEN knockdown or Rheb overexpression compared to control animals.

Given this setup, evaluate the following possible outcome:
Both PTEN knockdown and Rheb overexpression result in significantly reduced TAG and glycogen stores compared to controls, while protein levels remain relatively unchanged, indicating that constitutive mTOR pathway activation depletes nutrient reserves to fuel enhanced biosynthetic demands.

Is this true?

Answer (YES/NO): NO